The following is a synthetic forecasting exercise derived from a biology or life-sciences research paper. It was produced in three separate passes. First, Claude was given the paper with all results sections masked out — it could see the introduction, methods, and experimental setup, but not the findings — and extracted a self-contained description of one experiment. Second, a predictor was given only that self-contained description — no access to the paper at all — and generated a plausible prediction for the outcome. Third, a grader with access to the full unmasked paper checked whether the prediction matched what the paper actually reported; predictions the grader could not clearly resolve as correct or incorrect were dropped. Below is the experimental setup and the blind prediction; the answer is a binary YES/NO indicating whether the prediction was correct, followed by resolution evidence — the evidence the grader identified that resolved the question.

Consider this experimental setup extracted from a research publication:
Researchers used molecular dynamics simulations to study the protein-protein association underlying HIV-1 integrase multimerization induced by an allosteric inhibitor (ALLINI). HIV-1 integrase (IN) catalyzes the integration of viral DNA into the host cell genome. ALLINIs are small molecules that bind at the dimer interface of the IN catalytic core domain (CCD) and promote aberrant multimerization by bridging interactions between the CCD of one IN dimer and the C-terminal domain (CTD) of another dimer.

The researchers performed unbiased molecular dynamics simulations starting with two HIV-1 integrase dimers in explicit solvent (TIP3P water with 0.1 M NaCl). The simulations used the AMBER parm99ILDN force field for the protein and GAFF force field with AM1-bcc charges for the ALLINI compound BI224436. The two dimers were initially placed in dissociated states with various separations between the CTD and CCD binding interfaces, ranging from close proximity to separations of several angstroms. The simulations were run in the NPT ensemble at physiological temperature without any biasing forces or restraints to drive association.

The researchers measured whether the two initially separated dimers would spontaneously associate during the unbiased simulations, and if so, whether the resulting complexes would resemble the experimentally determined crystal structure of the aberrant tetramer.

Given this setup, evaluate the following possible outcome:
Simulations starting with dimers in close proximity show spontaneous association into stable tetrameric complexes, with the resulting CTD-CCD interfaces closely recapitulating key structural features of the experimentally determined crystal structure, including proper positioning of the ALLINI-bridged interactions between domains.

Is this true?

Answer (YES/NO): YES